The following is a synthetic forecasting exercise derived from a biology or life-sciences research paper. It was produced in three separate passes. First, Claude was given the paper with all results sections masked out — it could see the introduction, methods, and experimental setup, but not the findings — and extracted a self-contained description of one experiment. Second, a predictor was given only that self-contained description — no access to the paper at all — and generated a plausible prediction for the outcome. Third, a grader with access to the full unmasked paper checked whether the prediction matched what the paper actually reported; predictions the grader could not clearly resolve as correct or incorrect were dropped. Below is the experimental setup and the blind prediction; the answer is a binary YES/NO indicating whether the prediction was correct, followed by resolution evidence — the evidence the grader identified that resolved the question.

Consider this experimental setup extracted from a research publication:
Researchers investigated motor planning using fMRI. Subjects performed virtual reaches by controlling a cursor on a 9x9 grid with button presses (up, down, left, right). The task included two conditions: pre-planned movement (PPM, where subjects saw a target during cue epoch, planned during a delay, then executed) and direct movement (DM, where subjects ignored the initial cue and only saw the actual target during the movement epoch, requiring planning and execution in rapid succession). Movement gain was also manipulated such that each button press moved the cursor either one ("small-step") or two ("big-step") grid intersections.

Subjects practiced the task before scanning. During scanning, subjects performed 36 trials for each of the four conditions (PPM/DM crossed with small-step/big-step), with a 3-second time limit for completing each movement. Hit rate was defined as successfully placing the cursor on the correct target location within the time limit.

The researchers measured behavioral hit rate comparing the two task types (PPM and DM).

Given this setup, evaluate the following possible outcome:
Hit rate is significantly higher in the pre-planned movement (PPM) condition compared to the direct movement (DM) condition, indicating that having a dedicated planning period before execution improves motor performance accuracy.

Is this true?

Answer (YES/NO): NO